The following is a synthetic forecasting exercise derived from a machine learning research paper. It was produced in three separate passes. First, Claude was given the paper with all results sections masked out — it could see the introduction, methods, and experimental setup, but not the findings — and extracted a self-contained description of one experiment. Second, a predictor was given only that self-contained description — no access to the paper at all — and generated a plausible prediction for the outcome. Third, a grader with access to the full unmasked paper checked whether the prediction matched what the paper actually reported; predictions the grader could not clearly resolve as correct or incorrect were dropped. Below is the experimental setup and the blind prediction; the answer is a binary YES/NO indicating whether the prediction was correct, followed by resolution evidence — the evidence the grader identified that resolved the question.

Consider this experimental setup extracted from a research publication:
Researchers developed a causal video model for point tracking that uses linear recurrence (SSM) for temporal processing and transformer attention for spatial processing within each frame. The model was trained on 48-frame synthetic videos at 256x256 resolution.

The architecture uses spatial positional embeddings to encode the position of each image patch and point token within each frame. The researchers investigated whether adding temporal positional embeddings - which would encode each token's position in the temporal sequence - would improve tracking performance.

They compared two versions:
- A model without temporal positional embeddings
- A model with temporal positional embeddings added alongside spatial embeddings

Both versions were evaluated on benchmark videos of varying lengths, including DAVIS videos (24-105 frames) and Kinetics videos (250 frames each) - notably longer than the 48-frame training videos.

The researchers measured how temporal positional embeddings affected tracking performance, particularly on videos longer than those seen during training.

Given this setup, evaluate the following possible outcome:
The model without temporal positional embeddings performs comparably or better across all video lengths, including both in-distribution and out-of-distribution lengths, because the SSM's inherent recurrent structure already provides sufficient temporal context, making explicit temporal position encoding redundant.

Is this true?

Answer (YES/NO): NO